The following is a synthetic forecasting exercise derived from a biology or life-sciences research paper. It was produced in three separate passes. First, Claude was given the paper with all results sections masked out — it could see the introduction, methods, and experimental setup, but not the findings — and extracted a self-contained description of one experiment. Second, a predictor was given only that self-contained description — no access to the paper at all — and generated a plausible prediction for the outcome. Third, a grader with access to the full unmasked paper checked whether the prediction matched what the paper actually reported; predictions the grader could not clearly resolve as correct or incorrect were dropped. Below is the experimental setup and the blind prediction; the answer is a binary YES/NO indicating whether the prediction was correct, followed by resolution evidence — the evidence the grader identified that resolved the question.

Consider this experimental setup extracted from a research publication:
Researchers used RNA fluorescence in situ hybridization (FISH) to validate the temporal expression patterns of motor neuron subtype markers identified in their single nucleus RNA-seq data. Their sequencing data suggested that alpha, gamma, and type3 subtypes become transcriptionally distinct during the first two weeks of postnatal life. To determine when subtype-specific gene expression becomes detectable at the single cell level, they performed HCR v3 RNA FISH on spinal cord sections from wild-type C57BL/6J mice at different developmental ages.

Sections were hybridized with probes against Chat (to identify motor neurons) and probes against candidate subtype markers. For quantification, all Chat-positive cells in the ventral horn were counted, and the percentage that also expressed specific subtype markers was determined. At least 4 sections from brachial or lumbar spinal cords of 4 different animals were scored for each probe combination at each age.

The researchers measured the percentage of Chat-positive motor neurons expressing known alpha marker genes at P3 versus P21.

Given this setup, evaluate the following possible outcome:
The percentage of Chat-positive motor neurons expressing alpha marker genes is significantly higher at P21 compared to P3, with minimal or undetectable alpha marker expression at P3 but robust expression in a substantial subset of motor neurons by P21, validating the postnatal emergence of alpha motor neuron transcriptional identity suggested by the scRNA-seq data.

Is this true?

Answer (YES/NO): NO